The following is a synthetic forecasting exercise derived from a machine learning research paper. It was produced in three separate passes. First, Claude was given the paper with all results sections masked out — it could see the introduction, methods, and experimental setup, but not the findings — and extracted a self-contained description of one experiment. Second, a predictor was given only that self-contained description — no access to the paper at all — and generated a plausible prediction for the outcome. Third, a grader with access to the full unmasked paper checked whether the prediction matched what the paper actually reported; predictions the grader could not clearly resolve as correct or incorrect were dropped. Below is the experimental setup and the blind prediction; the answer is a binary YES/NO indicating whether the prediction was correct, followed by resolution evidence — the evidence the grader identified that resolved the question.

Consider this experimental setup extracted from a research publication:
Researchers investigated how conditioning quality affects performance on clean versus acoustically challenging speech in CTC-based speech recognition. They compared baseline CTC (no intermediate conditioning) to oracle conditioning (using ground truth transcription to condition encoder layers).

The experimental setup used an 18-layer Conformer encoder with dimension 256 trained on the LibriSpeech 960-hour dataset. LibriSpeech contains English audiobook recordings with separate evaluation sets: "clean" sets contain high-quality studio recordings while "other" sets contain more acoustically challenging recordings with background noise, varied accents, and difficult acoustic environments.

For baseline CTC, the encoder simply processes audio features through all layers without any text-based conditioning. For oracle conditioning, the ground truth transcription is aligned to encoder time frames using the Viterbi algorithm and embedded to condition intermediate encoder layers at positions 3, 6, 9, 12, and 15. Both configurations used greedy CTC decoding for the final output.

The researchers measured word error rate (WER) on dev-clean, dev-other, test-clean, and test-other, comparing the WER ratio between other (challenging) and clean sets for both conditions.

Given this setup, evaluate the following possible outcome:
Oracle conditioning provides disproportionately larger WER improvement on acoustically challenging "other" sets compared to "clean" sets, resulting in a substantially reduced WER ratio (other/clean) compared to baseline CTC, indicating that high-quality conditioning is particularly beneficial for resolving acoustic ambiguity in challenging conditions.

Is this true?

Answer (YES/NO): YES